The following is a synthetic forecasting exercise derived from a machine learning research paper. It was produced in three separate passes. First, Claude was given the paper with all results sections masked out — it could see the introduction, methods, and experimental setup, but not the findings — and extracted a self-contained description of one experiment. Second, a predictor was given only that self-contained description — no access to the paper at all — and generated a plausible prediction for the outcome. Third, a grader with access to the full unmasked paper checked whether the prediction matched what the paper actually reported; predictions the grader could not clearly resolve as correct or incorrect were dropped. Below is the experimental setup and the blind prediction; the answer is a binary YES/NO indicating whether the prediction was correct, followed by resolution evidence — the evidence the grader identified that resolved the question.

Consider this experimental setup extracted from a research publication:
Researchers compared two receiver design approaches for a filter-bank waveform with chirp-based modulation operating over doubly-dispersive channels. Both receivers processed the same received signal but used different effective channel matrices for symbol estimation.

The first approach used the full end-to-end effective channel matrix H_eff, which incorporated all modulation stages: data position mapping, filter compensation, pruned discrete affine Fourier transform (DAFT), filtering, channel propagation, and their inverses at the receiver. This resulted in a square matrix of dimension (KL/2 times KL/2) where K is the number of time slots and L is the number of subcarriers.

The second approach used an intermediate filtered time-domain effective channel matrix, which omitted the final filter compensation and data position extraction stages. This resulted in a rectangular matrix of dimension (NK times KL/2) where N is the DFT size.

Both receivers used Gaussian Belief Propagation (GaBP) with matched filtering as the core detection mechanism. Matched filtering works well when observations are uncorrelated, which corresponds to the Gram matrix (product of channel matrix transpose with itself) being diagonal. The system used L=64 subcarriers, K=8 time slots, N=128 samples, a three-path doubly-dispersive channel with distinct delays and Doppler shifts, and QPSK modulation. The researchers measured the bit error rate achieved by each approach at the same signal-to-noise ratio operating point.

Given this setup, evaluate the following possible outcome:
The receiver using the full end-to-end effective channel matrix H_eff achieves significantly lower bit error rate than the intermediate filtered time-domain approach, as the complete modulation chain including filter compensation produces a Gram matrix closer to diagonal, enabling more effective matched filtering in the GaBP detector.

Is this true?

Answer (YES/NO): NO